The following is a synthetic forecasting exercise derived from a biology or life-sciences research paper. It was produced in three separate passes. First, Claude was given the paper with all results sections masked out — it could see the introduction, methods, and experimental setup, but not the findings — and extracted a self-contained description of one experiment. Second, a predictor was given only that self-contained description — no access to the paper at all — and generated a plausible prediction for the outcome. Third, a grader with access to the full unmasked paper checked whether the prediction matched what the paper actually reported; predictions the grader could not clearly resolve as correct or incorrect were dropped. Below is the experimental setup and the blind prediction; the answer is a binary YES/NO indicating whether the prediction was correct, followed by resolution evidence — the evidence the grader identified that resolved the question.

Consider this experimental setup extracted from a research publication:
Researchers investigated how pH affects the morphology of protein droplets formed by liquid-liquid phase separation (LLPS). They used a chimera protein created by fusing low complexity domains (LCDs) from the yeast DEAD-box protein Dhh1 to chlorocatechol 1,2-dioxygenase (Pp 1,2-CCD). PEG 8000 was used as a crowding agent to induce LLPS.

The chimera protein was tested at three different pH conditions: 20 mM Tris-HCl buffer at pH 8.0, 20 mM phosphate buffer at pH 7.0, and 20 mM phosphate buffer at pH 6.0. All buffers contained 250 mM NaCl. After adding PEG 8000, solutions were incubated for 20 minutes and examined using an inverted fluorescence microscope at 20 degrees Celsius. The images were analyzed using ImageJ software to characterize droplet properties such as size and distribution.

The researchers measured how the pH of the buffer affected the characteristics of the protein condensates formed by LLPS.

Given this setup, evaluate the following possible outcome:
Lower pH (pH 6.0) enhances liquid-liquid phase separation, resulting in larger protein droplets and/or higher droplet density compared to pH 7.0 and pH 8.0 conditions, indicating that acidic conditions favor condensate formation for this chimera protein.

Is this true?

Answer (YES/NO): NO